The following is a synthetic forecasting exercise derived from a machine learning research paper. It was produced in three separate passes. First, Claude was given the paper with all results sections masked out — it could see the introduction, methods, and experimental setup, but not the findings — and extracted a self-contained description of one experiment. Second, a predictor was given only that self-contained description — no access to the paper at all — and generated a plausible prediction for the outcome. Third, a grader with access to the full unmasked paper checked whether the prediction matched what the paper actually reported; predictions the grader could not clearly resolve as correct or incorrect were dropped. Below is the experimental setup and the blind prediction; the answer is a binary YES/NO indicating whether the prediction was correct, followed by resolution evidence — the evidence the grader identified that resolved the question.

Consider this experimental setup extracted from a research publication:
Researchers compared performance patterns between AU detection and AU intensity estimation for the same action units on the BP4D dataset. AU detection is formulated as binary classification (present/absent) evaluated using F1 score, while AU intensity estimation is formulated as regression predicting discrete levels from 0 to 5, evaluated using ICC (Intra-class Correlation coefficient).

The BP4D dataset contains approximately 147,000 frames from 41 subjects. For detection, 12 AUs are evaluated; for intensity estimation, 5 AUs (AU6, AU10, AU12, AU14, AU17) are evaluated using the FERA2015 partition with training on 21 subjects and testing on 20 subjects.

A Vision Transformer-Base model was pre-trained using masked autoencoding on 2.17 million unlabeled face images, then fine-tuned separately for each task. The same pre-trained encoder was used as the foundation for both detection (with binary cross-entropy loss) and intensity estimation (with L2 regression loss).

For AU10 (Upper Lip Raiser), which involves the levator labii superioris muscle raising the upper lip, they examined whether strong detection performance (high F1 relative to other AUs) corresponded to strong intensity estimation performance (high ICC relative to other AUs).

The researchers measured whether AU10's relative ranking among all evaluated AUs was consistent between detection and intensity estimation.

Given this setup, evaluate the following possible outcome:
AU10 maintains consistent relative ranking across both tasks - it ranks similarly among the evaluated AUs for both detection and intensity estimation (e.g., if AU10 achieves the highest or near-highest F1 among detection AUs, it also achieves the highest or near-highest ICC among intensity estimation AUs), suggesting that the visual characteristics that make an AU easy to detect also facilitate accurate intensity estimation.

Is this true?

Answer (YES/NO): NO